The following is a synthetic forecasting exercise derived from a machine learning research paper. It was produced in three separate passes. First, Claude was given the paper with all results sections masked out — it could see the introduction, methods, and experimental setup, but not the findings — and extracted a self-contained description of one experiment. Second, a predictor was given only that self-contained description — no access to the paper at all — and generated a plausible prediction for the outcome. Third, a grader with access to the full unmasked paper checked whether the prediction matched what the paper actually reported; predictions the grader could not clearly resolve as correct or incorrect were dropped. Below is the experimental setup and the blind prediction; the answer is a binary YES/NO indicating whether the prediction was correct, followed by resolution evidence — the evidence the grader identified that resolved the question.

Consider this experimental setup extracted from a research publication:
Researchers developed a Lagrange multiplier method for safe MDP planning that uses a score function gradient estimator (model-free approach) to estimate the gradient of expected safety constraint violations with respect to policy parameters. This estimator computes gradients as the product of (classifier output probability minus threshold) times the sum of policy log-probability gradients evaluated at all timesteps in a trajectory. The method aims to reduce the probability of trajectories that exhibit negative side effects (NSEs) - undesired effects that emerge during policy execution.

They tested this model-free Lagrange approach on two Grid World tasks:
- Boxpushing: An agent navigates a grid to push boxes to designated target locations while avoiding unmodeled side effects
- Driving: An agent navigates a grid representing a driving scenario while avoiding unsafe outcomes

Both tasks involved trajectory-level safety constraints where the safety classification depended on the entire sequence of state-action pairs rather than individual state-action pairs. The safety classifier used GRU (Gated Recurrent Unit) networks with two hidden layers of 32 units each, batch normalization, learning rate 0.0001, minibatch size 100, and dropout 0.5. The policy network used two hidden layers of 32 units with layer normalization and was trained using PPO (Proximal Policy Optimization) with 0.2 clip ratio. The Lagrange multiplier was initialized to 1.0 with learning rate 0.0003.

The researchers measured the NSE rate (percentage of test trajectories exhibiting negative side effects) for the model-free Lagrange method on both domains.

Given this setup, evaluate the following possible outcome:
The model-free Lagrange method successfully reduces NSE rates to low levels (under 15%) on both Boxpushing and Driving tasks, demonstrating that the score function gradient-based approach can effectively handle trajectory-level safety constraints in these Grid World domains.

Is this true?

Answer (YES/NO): NO